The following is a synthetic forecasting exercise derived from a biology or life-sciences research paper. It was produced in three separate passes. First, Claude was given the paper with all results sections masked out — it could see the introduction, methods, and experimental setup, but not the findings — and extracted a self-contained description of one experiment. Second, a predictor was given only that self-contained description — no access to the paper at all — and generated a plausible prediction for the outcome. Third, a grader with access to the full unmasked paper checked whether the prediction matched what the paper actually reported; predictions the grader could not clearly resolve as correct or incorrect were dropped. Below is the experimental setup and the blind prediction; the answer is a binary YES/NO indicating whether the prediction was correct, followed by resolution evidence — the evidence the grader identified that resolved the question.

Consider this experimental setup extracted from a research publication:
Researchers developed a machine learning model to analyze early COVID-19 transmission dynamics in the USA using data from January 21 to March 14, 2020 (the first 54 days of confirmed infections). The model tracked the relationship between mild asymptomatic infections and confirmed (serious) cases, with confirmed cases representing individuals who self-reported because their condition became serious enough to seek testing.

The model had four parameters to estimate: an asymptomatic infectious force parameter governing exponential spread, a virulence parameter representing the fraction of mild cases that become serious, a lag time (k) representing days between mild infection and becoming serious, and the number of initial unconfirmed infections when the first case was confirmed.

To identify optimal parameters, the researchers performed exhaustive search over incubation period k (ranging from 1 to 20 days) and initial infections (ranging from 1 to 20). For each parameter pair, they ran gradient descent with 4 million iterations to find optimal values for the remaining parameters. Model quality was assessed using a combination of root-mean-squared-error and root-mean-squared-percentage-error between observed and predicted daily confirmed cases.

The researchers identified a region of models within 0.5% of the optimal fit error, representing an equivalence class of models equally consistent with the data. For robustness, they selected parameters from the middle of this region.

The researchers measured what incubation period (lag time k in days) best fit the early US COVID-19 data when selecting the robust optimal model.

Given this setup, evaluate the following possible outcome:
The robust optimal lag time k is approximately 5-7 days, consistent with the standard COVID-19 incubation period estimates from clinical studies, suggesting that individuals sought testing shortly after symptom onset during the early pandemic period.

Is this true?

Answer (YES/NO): NO